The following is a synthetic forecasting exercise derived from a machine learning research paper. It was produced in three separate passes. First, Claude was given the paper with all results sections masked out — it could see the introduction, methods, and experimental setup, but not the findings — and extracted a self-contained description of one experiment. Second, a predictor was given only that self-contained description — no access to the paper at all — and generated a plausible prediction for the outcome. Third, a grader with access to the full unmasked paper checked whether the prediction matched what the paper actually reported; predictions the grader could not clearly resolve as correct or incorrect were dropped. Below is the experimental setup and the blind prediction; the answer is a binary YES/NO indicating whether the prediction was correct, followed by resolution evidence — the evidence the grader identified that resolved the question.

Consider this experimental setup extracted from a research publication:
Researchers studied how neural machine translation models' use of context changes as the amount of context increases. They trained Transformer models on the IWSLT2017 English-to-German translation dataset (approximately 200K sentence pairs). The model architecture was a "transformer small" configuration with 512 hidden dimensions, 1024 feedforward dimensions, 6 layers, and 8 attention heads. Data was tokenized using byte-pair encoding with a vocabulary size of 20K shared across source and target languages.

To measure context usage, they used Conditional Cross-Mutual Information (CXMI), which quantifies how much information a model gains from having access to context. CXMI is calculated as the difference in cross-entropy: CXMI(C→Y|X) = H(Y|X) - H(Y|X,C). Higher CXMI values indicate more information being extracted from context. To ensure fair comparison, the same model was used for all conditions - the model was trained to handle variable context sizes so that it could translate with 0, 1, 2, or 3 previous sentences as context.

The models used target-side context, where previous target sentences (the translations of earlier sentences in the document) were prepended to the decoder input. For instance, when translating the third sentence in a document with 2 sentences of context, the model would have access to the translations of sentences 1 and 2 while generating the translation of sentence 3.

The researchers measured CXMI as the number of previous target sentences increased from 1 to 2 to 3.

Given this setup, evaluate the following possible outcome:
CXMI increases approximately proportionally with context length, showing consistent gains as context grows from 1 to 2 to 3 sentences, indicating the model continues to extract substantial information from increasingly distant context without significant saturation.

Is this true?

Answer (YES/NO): NO